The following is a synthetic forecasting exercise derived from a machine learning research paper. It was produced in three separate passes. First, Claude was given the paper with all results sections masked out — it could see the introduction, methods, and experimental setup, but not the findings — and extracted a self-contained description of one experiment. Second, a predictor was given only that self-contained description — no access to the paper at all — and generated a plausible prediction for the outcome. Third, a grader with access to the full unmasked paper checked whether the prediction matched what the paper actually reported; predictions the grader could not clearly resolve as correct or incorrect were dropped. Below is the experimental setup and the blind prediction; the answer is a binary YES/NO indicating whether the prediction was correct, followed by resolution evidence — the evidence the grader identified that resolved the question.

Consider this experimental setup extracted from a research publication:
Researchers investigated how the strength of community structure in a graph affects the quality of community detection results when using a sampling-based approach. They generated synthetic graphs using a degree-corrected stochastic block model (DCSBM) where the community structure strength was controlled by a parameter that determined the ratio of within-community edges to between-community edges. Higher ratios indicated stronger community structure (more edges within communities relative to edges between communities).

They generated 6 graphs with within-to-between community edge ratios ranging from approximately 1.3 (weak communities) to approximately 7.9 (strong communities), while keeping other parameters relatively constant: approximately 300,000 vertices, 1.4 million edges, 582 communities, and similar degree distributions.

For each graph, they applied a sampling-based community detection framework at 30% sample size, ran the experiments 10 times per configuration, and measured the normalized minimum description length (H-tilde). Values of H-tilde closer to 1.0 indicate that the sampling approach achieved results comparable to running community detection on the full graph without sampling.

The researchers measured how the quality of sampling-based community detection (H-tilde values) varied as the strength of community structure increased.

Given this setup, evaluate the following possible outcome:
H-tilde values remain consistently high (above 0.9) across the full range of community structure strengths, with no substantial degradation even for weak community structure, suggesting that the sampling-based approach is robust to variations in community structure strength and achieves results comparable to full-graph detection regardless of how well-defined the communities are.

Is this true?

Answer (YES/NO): NO